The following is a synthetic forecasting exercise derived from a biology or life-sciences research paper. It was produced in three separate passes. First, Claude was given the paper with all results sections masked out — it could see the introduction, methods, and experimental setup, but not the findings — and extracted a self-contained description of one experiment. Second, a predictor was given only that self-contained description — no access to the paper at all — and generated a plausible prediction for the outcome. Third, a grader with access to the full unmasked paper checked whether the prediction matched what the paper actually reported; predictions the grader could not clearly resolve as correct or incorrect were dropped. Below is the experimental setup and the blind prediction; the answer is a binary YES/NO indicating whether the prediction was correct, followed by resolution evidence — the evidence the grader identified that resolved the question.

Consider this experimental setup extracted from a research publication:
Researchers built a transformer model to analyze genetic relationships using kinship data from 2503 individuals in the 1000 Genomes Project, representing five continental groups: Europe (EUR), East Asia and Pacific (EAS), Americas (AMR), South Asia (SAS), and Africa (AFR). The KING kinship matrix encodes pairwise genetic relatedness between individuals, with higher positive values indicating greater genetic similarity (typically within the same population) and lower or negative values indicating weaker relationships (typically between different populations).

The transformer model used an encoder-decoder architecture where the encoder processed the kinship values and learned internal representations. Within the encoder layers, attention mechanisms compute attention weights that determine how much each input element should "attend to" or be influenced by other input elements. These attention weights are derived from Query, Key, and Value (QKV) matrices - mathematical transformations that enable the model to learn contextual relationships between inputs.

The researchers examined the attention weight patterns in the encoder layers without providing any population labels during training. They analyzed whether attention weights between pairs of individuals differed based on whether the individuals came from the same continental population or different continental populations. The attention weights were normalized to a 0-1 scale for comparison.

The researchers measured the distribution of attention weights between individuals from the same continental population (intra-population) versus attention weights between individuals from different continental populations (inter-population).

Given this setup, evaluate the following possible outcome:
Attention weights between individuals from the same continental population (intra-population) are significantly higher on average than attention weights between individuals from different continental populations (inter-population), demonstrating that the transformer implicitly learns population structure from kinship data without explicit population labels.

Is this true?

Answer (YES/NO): NO